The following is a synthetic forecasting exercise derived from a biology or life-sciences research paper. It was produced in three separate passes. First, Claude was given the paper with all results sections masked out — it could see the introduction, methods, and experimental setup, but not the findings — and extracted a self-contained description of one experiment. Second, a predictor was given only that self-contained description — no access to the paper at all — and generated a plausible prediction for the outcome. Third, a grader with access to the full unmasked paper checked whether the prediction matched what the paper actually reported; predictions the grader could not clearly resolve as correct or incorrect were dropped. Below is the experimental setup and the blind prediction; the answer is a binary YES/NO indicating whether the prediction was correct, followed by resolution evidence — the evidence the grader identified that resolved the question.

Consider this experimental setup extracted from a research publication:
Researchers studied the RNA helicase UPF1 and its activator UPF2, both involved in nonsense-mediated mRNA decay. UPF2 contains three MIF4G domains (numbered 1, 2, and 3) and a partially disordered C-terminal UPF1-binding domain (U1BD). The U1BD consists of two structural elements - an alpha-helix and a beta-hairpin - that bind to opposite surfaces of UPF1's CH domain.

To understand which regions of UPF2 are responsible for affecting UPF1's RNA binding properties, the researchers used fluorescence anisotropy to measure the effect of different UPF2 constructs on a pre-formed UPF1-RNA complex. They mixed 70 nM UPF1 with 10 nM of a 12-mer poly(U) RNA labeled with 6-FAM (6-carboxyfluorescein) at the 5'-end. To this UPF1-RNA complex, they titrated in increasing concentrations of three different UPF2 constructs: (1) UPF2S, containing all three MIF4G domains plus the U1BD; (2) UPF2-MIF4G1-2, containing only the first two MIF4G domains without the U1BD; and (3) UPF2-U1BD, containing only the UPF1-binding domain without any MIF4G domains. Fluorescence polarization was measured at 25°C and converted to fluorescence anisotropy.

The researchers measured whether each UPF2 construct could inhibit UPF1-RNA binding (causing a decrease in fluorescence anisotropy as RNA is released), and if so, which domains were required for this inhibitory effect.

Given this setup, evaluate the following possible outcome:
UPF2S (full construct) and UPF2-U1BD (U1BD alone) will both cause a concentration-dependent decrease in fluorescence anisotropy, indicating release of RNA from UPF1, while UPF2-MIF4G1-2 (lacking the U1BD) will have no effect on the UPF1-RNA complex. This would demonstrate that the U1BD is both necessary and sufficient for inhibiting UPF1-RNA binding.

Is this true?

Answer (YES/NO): YES